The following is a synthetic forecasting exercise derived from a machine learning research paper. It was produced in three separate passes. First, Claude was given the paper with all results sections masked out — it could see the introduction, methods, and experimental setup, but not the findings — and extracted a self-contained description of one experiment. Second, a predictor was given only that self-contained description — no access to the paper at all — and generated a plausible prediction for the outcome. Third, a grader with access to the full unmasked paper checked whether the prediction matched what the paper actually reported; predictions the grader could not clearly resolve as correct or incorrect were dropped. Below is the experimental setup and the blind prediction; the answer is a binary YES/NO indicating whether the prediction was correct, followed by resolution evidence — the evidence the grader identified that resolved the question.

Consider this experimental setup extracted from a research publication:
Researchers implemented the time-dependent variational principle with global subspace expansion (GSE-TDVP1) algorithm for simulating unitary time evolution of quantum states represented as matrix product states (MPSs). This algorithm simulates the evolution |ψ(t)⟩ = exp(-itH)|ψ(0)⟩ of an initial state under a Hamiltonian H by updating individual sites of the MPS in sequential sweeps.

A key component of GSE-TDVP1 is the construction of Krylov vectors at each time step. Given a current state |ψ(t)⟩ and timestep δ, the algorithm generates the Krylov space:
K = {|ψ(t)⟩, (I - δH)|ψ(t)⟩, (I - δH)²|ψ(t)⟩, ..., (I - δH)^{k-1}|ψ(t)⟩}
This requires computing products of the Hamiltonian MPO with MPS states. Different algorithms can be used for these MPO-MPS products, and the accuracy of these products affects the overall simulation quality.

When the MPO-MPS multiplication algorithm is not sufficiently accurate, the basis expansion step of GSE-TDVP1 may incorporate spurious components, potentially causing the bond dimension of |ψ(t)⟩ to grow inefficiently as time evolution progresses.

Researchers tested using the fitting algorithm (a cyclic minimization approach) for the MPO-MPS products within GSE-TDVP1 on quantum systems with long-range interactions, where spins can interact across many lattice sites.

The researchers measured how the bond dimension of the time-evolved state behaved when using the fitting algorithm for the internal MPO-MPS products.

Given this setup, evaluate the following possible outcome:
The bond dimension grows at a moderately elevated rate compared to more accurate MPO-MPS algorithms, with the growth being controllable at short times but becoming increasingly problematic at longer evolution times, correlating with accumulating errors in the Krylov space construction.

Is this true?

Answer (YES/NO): NO